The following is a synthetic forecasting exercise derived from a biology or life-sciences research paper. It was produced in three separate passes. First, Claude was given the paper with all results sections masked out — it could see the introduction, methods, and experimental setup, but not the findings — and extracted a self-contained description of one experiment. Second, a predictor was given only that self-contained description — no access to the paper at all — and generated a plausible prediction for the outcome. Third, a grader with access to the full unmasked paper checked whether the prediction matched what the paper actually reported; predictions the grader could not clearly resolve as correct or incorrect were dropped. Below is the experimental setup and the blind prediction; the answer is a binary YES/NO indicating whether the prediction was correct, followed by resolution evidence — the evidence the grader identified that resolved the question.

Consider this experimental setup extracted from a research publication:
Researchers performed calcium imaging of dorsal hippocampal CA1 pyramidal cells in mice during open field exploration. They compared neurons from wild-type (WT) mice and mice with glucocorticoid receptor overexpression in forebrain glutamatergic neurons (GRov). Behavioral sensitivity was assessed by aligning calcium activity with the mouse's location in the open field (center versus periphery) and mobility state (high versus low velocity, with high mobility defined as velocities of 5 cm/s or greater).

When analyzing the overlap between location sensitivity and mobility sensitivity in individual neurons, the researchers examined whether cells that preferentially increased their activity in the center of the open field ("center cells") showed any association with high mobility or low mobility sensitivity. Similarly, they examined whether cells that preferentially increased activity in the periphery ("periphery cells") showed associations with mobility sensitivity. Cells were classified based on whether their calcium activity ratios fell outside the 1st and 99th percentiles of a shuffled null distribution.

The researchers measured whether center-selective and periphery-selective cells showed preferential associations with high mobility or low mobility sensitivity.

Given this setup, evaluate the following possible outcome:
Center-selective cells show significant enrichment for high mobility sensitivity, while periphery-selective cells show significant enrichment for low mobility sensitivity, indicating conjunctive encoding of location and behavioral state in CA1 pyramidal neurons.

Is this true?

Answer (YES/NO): YES